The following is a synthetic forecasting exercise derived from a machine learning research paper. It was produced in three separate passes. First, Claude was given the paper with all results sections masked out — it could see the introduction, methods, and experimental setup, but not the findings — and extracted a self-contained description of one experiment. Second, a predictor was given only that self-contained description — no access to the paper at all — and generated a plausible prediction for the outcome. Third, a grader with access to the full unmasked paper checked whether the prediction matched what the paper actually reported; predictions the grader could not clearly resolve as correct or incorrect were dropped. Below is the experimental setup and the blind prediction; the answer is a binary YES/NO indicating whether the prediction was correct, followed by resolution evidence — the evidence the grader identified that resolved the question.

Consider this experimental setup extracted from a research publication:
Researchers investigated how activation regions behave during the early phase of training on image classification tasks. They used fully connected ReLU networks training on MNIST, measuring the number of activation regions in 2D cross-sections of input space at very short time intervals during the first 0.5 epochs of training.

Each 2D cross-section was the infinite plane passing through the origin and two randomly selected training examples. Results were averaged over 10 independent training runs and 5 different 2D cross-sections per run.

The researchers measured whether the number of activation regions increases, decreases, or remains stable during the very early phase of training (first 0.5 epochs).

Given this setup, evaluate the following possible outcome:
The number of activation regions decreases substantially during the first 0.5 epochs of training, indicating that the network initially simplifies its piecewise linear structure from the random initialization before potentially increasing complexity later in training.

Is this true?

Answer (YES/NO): NO